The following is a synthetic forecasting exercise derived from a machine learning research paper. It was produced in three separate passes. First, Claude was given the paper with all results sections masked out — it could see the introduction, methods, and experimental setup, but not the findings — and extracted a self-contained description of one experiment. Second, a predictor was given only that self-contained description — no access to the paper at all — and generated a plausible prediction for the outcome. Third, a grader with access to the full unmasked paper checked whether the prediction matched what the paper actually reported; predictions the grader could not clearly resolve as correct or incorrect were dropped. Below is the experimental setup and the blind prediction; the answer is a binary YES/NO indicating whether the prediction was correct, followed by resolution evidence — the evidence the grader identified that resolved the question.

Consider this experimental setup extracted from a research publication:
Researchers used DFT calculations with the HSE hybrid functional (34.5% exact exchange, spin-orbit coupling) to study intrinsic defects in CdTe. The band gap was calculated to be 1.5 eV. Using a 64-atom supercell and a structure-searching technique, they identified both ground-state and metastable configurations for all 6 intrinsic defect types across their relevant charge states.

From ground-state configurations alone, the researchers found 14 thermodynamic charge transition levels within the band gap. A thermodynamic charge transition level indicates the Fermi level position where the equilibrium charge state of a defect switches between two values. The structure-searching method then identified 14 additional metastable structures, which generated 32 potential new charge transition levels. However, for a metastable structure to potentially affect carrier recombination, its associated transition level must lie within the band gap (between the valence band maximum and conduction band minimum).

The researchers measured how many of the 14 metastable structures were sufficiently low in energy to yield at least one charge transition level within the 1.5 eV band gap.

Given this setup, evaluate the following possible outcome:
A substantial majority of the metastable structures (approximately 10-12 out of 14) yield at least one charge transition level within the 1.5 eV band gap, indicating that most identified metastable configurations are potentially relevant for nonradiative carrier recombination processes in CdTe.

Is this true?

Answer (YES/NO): YES